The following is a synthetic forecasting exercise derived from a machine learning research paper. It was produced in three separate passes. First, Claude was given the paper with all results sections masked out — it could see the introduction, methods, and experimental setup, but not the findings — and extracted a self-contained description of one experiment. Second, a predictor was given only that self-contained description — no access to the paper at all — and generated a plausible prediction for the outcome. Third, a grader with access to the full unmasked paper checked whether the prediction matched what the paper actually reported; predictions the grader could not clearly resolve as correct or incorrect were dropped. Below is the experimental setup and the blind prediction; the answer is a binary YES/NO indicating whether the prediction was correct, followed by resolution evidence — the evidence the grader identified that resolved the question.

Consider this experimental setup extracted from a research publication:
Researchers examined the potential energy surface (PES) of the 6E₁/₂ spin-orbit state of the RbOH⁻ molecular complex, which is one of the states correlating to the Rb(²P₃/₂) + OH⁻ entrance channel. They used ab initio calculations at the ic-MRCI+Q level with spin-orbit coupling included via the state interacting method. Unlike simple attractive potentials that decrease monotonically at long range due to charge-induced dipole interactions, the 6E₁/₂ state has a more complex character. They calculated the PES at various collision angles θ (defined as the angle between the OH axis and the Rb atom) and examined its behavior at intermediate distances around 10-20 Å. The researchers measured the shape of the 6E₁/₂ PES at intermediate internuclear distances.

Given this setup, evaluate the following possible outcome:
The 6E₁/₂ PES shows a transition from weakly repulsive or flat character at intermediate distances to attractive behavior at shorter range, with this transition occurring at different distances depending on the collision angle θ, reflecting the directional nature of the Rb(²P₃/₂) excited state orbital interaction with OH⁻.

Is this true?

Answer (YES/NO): NO